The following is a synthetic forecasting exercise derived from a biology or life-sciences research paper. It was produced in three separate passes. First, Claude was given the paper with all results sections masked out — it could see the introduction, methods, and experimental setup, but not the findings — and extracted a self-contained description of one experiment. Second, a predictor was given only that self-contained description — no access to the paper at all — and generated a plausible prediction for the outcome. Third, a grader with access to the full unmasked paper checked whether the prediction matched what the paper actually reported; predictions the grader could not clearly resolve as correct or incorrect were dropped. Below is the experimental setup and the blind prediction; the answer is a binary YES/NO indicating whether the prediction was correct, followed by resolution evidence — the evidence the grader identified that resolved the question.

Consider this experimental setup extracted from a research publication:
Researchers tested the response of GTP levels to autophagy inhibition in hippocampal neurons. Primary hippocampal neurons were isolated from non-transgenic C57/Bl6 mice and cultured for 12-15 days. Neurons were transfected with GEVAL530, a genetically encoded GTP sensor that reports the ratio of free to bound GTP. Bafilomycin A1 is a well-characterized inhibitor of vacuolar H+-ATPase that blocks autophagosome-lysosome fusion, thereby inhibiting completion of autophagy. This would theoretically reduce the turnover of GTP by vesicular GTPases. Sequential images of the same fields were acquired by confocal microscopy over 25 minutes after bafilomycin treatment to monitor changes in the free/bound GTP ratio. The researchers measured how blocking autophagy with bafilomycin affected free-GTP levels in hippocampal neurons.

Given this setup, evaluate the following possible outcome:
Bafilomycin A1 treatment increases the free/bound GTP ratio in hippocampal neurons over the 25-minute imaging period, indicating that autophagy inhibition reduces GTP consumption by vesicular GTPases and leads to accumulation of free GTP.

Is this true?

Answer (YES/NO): YES